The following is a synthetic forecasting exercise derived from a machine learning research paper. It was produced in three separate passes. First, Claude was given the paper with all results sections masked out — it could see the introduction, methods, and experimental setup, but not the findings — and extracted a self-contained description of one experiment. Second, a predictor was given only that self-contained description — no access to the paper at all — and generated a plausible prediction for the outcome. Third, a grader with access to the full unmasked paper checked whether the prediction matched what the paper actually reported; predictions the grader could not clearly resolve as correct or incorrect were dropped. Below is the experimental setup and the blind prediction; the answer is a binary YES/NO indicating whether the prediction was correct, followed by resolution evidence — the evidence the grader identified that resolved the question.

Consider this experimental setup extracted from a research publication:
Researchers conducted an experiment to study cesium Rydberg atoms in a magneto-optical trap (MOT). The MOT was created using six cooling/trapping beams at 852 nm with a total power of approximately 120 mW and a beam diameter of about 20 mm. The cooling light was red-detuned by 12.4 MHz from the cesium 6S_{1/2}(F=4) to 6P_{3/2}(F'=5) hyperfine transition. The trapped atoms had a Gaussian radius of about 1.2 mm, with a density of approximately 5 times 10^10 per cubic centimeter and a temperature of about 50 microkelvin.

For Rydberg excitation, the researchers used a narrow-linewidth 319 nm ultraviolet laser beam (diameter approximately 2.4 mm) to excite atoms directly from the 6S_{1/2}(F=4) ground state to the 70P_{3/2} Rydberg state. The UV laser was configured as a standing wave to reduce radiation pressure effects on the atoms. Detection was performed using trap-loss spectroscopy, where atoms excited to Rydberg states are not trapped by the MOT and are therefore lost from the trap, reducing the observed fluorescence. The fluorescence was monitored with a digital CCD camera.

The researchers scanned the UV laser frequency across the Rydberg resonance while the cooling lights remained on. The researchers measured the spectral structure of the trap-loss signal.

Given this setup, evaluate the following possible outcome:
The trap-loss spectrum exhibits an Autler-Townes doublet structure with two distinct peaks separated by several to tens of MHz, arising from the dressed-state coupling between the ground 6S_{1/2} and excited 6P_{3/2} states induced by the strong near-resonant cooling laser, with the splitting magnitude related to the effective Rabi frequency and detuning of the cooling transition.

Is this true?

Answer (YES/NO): YES